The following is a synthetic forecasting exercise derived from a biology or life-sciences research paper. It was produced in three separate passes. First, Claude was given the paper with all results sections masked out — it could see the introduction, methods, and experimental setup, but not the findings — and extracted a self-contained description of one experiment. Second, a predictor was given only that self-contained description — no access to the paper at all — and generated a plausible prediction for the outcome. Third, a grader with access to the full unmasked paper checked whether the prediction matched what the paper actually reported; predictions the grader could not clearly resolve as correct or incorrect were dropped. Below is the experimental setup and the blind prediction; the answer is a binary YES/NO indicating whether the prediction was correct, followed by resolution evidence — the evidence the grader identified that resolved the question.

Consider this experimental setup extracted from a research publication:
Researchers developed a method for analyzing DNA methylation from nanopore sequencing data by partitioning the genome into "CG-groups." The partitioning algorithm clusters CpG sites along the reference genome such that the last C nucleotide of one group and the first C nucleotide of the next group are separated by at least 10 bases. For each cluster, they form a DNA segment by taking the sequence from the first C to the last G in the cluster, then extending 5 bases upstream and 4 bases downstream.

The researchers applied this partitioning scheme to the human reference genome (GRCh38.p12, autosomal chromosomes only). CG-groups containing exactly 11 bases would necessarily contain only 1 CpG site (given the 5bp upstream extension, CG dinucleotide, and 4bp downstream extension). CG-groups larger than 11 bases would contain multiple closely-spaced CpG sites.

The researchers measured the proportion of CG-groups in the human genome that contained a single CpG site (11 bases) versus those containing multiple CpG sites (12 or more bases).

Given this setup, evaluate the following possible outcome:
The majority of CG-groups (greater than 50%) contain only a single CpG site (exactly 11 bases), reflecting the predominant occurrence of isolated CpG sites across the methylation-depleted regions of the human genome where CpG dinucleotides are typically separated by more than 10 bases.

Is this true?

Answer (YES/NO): YES